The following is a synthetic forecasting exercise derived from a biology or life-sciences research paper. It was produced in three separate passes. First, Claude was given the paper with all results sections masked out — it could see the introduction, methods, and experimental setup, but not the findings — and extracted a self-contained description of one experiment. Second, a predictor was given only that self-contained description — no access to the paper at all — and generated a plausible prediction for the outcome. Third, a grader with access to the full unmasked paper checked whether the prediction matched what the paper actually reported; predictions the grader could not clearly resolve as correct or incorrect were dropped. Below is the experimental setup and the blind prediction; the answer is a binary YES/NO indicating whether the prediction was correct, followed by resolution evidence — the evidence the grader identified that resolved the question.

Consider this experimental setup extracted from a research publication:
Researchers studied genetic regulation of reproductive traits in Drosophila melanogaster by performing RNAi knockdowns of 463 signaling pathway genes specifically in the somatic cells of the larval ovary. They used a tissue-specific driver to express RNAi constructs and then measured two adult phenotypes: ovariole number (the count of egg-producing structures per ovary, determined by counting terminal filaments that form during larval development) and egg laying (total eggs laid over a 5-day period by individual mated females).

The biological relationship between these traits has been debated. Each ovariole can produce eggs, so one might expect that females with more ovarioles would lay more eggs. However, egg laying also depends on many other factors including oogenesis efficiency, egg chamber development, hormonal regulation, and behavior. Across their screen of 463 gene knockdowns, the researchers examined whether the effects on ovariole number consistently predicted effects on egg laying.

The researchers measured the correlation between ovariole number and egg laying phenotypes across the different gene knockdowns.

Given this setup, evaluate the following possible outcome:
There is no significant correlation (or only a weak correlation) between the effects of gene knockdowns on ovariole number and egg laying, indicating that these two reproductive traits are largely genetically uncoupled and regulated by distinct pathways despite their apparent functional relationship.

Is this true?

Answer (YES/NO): YES